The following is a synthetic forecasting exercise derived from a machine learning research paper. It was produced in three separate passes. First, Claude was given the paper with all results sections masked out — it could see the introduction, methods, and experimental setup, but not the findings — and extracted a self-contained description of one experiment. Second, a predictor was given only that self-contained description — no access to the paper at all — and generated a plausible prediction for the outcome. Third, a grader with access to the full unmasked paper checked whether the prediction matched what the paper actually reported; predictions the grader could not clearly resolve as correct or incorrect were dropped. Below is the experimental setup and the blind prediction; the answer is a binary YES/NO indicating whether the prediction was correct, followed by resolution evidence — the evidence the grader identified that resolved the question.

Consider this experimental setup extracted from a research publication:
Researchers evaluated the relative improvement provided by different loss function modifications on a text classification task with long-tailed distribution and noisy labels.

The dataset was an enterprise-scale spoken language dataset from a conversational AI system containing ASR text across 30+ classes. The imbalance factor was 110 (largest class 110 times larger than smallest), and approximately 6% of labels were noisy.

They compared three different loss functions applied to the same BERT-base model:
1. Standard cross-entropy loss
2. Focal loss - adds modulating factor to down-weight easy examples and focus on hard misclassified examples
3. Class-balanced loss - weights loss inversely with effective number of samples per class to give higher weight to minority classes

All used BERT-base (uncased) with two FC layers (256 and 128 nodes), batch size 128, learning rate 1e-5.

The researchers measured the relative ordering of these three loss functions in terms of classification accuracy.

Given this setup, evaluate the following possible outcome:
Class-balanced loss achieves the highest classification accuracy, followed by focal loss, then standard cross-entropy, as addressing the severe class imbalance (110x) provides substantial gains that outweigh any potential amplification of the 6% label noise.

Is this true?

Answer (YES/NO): YES